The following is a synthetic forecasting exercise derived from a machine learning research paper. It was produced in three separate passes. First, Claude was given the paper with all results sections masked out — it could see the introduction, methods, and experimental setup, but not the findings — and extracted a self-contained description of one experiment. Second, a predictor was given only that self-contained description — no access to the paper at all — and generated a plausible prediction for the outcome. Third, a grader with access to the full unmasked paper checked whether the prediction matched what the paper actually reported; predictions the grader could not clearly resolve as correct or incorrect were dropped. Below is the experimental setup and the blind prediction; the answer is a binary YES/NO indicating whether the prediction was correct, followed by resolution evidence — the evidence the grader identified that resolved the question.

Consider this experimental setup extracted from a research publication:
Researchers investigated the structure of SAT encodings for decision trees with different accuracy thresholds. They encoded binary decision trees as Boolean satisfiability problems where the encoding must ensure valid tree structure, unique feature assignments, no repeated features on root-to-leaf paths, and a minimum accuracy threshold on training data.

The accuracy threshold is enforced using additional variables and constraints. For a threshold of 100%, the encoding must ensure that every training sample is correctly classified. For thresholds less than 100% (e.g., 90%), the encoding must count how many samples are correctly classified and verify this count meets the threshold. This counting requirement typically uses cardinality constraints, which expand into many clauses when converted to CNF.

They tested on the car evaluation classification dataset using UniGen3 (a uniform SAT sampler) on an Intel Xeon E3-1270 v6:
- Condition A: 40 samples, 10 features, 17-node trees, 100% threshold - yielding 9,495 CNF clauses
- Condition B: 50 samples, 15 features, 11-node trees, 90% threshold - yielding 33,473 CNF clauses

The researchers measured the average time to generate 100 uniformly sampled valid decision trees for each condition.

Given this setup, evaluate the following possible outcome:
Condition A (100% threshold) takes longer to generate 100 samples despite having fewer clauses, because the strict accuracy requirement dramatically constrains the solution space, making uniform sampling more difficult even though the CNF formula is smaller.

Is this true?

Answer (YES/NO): NO